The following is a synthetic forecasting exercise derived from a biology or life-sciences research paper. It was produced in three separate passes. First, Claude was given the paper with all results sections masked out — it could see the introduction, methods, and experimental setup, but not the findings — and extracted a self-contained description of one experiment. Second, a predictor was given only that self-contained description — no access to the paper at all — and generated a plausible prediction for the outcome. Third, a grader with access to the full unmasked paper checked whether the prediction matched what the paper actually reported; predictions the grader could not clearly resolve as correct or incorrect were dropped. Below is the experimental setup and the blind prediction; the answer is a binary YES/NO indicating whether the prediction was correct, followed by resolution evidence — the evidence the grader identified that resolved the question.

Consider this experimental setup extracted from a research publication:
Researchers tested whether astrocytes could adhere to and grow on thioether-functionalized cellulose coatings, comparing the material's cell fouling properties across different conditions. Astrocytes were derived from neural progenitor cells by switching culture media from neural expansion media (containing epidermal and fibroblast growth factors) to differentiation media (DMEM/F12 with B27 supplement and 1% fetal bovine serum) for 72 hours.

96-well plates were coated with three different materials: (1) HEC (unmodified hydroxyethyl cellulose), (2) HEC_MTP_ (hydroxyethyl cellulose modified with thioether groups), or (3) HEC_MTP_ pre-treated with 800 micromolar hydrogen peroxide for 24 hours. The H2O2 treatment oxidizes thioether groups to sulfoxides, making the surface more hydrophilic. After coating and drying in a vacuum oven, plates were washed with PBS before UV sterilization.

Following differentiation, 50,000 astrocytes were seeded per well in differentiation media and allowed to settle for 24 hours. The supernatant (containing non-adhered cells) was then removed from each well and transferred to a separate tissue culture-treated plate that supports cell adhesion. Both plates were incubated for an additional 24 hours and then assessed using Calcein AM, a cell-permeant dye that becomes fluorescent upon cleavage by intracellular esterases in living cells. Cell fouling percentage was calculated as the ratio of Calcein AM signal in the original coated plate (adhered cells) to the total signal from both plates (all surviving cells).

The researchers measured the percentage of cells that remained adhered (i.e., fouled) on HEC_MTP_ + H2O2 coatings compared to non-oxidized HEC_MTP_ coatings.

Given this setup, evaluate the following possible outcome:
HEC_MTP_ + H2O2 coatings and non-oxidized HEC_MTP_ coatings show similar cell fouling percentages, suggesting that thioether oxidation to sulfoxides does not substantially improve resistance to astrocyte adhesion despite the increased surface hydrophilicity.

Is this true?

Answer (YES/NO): NO